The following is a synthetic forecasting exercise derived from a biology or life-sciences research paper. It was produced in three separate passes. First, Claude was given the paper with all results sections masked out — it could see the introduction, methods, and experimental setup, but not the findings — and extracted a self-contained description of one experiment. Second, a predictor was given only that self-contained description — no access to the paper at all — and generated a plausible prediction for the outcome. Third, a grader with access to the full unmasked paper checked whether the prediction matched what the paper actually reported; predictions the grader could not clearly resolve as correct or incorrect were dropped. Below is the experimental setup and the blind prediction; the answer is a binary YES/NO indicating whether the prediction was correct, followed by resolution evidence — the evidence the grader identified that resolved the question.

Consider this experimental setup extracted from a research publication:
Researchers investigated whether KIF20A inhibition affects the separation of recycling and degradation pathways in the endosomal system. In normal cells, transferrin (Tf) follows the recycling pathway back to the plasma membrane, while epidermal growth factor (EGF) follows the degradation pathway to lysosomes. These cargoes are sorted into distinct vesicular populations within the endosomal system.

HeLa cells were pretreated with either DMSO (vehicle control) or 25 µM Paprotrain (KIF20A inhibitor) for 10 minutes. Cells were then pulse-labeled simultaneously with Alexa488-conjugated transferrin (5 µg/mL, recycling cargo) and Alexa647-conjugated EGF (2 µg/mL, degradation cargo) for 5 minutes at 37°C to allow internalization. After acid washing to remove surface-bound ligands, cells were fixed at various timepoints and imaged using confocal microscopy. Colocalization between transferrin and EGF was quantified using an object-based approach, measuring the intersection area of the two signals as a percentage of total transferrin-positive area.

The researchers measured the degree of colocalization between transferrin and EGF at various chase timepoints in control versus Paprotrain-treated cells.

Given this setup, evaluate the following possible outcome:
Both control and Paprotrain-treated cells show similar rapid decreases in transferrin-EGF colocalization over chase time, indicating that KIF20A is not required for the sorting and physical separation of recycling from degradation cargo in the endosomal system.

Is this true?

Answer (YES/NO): NO